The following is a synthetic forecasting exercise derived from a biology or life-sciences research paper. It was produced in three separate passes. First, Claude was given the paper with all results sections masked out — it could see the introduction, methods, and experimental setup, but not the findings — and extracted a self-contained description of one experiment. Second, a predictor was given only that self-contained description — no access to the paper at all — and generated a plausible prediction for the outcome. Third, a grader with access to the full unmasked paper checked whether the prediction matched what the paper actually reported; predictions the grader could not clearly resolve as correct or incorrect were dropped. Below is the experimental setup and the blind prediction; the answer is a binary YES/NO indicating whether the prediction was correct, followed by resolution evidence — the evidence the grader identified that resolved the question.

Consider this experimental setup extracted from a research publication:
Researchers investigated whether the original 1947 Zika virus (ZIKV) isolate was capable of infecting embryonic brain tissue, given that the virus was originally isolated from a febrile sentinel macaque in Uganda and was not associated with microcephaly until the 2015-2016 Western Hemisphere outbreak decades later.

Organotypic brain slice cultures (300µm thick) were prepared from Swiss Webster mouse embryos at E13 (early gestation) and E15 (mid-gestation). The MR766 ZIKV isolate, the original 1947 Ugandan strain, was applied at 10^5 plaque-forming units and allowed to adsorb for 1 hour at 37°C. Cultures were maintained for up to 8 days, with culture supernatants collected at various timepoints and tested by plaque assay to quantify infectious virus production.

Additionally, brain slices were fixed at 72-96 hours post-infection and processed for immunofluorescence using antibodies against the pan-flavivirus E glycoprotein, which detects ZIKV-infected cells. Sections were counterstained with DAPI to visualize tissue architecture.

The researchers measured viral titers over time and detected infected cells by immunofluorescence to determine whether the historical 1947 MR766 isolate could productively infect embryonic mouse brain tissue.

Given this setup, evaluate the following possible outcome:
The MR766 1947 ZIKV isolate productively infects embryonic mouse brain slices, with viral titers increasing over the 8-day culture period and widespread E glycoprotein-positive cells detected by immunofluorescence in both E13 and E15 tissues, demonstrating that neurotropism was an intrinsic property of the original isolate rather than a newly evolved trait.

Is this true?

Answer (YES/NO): NO